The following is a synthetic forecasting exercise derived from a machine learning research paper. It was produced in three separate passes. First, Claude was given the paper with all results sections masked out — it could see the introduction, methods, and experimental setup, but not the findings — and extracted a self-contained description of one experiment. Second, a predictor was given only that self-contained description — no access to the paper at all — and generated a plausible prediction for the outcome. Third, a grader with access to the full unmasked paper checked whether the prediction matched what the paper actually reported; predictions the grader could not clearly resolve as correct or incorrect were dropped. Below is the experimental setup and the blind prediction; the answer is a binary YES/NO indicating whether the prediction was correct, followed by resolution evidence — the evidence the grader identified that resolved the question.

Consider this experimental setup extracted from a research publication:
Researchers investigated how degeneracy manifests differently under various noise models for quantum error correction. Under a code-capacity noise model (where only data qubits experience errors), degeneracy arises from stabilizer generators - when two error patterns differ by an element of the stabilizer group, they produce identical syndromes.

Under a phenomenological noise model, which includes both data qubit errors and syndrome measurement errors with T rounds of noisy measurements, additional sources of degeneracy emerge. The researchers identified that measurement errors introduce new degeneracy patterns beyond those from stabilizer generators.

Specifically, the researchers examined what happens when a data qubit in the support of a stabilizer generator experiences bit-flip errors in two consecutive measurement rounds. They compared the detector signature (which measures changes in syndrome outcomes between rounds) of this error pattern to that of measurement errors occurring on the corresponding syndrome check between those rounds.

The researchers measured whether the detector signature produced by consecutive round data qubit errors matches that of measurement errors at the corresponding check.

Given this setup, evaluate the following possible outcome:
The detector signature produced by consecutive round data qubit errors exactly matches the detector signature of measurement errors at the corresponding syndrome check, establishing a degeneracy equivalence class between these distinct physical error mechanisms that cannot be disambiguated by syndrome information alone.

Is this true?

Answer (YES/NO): YES